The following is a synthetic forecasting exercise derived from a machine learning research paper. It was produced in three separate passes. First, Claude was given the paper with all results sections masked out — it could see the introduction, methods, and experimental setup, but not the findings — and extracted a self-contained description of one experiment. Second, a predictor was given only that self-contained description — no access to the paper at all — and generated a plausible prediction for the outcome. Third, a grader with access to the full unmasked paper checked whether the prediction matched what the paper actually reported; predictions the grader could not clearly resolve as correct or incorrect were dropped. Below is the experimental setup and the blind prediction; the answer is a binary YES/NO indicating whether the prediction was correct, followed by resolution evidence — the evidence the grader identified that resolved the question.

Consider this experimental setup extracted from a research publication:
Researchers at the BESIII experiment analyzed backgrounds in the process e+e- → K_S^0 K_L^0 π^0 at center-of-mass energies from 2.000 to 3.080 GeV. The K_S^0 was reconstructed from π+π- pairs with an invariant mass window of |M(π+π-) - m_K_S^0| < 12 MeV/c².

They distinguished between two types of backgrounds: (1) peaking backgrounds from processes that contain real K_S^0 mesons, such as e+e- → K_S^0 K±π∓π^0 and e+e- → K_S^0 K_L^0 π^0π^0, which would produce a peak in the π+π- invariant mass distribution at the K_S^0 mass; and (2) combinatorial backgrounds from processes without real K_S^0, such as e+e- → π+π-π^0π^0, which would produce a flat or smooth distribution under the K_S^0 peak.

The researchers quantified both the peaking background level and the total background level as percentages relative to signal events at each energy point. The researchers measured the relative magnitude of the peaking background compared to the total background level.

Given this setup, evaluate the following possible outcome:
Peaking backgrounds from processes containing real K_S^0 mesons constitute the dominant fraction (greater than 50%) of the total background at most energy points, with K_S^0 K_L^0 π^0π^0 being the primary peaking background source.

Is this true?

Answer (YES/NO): NO